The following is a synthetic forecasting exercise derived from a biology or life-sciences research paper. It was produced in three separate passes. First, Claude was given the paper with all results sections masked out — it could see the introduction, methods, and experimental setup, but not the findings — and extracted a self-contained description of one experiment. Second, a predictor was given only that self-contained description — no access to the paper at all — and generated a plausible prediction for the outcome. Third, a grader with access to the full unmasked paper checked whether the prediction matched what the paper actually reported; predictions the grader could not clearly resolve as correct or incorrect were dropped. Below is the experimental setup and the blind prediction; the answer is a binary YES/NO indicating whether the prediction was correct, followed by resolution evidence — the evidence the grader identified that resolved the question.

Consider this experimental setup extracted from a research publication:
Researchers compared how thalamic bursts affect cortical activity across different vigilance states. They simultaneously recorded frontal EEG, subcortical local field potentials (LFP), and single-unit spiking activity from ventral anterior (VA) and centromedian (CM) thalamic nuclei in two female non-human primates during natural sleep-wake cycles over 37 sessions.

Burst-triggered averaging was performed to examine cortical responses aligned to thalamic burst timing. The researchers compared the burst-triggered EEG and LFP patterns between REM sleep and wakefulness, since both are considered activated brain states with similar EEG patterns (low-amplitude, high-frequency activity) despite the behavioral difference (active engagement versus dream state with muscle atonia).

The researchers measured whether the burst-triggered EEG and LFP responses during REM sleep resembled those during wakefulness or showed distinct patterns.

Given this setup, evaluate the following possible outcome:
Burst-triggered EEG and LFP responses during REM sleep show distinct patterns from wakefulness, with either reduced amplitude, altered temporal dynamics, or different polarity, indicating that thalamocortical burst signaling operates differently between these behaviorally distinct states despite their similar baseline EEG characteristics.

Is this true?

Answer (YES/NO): NO